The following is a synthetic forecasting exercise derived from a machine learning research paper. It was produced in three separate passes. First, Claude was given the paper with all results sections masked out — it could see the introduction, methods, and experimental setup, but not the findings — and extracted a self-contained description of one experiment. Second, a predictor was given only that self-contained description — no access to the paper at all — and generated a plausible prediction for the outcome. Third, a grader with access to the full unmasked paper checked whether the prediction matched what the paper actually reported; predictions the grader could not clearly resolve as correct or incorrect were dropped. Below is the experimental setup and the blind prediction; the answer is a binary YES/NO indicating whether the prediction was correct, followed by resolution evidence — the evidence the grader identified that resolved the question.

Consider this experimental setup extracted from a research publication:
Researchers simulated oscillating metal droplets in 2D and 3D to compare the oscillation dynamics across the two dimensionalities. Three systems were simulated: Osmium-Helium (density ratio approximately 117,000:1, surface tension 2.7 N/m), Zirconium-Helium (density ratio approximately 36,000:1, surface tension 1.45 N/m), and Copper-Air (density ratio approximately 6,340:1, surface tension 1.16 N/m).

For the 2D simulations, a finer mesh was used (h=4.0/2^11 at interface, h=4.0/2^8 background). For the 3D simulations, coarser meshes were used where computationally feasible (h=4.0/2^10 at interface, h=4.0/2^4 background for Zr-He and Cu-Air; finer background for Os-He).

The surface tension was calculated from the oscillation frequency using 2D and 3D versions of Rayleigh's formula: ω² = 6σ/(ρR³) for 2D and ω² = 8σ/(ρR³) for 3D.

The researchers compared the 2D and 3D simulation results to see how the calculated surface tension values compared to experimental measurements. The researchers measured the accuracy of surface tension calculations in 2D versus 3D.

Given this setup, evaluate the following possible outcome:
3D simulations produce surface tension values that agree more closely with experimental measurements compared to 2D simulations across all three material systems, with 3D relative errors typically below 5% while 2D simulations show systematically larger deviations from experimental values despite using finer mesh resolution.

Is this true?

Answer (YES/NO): NO